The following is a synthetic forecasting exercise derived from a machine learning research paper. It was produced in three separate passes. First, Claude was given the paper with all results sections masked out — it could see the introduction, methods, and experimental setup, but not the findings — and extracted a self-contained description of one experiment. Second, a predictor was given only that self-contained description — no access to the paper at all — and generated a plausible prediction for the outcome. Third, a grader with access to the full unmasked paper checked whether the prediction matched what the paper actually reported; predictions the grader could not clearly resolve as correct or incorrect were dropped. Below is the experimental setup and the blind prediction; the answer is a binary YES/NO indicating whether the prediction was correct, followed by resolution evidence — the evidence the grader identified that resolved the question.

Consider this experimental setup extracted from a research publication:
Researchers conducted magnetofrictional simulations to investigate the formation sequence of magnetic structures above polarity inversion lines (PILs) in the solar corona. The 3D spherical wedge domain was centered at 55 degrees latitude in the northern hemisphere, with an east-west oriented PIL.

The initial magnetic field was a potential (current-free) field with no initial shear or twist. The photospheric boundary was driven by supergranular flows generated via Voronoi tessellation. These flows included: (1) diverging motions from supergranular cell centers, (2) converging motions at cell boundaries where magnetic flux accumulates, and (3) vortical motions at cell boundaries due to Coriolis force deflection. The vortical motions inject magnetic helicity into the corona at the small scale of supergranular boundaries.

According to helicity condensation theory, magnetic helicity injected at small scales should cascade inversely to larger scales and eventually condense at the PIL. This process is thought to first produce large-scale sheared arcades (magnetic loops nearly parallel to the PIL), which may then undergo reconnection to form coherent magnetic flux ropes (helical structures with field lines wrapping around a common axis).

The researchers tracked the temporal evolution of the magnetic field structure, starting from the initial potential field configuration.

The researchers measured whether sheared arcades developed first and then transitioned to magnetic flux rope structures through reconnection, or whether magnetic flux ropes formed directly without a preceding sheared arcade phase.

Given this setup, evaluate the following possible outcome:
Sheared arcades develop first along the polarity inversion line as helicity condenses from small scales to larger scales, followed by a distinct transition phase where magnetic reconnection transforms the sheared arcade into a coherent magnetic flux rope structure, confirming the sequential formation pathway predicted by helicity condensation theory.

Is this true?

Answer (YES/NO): YES